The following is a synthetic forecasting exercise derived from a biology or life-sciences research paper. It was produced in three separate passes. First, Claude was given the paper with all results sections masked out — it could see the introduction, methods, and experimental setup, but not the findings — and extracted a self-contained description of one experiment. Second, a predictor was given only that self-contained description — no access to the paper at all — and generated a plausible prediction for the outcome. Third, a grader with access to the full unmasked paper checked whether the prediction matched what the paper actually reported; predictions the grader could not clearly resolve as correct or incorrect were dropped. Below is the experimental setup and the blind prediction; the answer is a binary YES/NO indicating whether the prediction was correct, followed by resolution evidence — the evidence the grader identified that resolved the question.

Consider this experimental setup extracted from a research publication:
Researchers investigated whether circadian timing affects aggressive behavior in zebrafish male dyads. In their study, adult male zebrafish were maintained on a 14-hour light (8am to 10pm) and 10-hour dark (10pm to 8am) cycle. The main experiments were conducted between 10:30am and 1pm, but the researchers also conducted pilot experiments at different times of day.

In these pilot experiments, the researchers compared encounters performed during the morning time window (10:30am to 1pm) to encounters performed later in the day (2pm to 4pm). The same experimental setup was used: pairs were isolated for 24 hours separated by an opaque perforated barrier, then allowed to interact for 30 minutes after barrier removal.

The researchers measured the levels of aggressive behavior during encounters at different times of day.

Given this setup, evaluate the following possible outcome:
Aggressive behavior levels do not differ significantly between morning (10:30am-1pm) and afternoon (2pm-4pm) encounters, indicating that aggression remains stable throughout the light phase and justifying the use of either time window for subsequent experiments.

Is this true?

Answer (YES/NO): NO